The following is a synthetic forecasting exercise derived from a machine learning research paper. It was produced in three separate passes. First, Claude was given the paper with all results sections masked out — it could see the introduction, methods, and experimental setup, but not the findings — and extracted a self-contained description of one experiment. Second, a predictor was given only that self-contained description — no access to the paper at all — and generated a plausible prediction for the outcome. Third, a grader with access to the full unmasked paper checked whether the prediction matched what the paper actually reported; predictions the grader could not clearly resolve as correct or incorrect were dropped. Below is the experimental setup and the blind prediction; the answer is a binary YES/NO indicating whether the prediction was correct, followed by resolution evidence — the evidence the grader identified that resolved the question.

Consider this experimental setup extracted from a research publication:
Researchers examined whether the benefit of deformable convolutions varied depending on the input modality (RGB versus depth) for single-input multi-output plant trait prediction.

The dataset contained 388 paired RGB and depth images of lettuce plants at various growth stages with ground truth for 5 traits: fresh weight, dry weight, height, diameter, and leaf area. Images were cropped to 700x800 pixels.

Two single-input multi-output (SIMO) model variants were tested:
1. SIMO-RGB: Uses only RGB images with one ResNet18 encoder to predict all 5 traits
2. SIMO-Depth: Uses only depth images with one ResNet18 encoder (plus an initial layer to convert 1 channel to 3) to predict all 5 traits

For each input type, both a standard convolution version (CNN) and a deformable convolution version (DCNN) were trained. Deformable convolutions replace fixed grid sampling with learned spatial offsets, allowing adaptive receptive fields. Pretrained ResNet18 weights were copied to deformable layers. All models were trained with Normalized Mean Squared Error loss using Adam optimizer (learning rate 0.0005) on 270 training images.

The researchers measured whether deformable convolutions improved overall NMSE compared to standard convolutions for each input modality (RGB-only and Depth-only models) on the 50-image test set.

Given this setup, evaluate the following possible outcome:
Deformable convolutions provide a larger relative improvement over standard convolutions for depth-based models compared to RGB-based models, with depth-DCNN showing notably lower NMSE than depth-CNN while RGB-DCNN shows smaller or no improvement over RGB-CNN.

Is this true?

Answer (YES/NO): YES